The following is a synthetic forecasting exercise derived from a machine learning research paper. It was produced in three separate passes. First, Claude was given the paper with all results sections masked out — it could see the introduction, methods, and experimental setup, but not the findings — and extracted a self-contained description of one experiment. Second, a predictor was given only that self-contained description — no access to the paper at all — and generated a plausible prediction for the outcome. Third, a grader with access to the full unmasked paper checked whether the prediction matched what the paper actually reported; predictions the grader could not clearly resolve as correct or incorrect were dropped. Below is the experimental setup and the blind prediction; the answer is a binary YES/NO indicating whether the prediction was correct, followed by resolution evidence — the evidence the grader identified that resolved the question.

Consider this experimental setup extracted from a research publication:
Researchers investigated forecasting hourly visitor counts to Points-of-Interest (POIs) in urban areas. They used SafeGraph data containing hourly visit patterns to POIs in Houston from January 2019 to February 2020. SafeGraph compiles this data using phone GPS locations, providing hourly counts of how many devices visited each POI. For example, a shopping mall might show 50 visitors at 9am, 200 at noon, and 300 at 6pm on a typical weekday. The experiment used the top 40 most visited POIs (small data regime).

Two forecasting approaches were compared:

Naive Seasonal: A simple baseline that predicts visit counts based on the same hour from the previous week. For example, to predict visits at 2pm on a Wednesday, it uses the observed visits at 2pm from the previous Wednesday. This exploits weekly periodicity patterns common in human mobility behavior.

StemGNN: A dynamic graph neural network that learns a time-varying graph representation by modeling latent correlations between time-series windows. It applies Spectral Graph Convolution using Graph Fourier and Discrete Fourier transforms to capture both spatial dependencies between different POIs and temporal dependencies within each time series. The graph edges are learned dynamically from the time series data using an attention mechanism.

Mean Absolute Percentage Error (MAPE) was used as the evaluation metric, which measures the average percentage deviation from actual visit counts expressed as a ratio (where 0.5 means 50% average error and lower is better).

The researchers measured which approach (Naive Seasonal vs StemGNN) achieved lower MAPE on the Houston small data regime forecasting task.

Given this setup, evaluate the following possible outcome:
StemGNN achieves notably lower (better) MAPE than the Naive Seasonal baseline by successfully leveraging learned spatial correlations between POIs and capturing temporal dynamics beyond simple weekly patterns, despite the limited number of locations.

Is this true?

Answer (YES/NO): NO